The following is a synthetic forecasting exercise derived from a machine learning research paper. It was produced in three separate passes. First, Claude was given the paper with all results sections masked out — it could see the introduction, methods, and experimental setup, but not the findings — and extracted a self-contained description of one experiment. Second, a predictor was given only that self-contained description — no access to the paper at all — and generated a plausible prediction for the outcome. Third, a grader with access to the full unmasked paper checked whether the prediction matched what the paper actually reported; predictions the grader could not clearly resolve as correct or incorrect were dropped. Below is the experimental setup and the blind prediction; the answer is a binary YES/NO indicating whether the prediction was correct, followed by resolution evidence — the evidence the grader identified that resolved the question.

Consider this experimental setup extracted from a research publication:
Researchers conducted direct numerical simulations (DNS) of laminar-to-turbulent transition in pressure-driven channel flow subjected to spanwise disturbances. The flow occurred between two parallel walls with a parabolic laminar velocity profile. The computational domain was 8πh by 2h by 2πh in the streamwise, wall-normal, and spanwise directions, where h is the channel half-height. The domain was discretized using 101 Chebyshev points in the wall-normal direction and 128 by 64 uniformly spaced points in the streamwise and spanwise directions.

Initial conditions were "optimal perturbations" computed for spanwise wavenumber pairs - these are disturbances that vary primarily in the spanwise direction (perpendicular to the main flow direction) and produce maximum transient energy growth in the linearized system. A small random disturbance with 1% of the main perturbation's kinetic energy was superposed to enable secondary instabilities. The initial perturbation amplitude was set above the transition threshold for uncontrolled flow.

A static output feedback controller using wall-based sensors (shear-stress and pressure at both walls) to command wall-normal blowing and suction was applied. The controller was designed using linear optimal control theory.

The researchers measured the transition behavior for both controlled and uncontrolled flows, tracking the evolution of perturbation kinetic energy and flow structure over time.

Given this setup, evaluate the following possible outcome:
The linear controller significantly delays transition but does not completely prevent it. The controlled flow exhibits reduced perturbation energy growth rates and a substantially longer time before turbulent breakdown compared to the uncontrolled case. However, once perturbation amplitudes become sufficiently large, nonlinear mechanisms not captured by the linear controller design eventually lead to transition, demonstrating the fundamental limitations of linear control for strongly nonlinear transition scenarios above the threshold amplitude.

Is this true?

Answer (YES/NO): YES